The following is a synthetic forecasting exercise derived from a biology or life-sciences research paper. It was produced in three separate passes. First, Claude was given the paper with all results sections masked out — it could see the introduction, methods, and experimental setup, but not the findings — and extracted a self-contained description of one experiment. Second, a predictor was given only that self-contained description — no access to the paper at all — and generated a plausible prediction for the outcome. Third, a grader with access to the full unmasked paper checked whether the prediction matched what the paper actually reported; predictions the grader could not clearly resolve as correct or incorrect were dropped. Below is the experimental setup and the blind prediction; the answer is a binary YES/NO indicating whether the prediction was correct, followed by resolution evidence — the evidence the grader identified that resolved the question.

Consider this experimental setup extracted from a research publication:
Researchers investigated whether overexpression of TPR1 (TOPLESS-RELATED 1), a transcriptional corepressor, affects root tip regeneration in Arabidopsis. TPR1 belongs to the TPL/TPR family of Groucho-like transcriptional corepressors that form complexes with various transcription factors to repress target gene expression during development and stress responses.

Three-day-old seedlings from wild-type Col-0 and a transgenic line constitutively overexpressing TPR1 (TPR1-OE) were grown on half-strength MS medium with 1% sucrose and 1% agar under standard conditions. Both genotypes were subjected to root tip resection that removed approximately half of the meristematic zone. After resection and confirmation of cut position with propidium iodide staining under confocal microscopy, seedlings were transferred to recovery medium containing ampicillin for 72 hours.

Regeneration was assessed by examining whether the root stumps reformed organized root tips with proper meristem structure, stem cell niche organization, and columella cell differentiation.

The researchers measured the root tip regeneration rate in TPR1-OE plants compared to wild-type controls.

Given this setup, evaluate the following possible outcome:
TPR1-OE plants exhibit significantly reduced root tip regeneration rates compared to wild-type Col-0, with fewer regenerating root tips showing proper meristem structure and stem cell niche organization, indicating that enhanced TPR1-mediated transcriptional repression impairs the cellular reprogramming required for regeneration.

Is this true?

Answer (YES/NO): NO